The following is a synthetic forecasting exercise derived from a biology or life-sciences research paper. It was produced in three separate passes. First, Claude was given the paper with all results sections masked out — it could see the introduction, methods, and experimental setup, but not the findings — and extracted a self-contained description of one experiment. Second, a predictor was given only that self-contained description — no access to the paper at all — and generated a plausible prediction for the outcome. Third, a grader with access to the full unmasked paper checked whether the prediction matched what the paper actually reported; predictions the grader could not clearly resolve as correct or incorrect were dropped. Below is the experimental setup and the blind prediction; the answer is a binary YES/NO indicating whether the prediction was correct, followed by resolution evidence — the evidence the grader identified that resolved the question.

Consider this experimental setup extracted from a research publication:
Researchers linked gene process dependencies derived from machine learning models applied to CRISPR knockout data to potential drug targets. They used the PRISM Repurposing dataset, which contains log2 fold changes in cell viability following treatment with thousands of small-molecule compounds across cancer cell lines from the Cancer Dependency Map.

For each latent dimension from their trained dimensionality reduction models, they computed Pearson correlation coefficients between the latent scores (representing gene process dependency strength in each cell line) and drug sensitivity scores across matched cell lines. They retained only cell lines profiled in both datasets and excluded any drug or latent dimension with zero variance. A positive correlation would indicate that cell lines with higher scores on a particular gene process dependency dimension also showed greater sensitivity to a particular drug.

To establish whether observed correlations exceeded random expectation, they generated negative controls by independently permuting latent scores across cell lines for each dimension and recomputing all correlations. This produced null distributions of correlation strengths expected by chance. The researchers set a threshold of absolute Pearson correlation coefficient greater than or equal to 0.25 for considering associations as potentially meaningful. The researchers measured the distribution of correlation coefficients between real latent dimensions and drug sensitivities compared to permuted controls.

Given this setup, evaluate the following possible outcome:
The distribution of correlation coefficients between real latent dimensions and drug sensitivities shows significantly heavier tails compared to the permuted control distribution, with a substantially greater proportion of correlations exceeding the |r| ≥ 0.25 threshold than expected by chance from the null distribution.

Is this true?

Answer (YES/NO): YES